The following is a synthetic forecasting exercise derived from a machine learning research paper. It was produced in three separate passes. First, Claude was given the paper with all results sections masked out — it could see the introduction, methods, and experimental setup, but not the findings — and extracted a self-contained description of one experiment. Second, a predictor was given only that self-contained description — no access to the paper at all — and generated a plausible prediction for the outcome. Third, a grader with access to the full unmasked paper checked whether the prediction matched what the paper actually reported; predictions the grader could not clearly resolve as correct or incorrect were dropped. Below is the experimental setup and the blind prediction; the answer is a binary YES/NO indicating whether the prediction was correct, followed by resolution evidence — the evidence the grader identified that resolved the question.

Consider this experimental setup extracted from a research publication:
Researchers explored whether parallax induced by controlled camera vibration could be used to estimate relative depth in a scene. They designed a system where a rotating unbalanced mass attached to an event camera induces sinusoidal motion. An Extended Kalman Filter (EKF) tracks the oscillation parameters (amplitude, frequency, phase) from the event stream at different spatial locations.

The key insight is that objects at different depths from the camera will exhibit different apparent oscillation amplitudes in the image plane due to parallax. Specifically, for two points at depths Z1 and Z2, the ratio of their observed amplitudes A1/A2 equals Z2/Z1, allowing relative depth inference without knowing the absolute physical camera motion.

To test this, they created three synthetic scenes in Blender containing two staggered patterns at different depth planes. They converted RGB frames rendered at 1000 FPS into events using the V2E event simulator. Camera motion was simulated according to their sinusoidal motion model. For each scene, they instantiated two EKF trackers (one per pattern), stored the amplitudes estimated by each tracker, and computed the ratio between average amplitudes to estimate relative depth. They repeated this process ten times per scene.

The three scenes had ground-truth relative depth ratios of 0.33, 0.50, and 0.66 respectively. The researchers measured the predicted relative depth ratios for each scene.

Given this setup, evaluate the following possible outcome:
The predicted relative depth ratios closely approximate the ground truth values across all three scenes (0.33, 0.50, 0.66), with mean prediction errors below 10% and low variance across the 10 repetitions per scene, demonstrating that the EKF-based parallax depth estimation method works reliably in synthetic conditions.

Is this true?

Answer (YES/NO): NO